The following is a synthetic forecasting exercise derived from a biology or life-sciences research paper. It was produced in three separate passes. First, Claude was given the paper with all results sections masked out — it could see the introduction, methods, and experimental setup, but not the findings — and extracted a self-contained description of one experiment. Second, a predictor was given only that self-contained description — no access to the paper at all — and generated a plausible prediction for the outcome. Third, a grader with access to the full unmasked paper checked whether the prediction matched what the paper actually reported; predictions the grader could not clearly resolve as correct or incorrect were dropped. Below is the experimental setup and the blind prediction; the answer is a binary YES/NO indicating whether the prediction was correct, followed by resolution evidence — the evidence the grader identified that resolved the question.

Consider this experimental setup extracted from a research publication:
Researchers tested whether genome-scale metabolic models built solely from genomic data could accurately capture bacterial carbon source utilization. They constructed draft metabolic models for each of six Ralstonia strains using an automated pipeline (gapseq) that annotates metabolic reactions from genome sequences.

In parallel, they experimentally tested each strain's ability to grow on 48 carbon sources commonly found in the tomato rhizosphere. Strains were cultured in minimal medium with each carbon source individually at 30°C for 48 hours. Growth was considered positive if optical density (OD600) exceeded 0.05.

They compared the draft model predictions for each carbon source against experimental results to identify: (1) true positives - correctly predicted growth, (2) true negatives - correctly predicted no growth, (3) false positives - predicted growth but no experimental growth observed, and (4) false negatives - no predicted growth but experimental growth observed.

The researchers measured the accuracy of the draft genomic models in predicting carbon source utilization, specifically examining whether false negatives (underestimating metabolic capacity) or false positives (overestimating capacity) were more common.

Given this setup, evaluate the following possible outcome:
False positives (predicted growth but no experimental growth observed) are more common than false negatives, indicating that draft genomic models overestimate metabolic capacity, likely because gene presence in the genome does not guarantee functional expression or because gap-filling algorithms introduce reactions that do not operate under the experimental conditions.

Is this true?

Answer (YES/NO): NO